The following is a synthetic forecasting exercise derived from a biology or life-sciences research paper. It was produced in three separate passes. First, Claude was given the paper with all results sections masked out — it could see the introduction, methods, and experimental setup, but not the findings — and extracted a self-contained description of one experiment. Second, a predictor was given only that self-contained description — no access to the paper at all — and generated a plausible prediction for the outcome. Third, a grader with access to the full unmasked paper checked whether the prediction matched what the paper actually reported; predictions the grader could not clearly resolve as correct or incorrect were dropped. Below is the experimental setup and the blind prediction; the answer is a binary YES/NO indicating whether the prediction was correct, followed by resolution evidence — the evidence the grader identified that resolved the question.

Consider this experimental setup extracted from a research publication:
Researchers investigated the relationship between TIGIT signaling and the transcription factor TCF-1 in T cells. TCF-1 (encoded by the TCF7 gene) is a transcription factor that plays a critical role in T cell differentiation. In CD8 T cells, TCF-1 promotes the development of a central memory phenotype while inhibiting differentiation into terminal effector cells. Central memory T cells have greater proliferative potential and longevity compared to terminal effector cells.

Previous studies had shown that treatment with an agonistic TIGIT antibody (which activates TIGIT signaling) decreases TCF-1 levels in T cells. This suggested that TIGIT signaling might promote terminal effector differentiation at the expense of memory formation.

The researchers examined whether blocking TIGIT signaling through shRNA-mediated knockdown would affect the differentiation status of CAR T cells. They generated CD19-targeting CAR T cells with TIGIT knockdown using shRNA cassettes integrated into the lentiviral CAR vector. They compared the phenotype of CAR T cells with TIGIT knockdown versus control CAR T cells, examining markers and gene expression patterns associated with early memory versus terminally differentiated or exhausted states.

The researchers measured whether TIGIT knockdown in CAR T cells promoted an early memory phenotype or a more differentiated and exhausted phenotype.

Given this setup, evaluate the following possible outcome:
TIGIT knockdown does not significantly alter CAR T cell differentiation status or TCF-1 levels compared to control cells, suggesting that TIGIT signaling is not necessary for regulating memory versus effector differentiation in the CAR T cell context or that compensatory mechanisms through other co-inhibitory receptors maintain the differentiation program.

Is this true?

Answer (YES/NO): NO